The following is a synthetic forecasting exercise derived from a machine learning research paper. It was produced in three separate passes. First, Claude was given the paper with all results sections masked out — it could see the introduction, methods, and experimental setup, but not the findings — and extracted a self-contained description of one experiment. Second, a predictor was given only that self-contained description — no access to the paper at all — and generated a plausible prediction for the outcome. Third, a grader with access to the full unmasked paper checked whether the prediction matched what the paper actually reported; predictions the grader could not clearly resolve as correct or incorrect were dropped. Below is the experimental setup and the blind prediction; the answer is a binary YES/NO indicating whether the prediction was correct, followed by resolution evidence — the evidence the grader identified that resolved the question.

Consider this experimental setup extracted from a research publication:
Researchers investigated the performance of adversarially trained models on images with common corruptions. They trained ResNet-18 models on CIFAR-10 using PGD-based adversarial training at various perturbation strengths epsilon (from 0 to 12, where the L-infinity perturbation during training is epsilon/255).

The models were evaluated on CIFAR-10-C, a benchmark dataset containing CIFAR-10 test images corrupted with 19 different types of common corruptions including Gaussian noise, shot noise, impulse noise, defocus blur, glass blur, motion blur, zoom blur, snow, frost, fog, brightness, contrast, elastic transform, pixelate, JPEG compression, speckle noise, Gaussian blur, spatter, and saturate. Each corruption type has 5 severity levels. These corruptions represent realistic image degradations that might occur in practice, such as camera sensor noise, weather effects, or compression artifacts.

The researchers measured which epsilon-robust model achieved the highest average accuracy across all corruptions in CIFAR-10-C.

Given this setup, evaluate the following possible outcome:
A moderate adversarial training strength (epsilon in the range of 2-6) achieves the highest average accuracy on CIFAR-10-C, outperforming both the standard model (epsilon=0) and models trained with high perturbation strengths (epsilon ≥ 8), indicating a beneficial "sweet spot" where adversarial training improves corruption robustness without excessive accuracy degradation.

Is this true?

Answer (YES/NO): YES